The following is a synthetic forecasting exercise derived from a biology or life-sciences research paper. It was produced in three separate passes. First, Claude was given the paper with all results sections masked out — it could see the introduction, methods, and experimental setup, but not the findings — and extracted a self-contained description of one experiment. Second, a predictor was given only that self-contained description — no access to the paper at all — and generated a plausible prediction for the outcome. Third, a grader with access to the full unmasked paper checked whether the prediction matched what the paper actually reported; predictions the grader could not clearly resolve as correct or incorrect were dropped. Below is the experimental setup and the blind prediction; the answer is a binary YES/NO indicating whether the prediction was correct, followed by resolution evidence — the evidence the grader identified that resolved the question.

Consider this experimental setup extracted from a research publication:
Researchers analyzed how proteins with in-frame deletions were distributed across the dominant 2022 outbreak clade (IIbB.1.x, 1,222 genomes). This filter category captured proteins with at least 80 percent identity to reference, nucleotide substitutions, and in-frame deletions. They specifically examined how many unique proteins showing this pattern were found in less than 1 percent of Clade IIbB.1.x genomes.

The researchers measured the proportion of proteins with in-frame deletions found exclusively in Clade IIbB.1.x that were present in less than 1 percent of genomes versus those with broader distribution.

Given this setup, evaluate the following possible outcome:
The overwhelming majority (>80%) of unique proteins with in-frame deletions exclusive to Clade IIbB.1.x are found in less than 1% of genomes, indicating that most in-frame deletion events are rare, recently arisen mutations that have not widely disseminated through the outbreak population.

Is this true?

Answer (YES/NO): YES